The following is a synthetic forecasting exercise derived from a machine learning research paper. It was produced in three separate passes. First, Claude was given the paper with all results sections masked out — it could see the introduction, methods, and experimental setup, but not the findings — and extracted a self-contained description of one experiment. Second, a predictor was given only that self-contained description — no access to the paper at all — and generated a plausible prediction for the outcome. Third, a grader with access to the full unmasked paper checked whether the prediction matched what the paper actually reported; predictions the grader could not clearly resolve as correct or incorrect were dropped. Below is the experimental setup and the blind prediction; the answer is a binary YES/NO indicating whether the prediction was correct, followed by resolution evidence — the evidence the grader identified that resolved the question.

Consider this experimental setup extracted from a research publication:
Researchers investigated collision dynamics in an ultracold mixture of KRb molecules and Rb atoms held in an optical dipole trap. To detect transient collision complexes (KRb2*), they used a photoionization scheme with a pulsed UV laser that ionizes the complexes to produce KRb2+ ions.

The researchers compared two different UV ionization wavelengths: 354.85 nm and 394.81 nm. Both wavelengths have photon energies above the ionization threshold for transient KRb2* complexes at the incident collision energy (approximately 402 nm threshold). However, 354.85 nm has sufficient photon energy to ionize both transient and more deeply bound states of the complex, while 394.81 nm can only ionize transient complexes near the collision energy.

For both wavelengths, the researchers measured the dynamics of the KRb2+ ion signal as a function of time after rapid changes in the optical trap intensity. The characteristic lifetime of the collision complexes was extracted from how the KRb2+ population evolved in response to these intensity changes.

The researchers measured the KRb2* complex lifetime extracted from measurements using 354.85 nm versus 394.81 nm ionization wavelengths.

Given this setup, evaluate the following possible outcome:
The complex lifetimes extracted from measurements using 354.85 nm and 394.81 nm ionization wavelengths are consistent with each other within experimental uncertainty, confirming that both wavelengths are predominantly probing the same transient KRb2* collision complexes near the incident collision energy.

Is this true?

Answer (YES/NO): YES